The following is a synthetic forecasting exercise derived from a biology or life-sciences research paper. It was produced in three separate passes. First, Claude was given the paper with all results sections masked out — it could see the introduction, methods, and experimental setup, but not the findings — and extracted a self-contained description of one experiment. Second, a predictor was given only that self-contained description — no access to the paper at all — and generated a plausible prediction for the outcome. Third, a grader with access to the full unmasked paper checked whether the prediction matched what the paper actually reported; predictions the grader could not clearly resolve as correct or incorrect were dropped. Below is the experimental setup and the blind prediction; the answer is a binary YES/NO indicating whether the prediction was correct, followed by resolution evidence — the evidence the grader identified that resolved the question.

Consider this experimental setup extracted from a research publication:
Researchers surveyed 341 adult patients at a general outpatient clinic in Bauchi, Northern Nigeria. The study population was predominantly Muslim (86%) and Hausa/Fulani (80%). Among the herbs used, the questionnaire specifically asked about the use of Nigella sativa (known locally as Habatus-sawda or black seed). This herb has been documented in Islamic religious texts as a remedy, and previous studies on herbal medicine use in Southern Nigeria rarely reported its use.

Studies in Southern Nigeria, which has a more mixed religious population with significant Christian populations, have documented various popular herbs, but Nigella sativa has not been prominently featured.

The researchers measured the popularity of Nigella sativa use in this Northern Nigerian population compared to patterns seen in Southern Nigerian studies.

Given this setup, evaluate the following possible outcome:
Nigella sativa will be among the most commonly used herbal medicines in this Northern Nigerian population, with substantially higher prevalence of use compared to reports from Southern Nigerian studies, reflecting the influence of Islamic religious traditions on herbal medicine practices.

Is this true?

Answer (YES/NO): YES